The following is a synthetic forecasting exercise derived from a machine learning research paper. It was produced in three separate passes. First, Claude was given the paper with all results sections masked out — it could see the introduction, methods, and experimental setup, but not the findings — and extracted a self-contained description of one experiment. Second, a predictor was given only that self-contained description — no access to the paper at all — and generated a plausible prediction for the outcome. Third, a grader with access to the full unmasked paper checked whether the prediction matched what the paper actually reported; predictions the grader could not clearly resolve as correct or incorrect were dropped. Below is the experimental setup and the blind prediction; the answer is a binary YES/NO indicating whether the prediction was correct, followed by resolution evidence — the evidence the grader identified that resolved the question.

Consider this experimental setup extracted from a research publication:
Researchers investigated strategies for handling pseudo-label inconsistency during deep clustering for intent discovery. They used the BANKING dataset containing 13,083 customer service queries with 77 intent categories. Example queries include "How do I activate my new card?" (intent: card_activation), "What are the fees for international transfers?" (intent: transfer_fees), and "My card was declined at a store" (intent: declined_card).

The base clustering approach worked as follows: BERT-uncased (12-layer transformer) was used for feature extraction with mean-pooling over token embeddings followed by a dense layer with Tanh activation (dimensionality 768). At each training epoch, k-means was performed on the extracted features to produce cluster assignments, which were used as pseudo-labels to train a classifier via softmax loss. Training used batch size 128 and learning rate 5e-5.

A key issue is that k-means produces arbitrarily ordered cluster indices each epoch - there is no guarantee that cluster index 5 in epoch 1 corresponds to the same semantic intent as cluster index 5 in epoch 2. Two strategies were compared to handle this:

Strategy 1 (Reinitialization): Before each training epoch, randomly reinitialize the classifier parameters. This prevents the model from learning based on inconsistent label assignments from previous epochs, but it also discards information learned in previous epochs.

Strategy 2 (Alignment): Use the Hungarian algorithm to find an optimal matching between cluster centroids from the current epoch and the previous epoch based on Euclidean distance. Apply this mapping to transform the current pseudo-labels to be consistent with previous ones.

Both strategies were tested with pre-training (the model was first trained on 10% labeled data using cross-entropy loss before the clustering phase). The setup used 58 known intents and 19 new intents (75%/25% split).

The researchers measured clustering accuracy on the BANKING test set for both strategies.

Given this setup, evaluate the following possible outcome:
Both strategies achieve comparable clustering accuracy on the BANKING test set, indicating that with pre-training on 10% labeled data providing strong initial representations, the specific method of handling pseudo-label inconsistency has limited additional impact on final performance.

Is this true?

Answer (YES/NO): NO